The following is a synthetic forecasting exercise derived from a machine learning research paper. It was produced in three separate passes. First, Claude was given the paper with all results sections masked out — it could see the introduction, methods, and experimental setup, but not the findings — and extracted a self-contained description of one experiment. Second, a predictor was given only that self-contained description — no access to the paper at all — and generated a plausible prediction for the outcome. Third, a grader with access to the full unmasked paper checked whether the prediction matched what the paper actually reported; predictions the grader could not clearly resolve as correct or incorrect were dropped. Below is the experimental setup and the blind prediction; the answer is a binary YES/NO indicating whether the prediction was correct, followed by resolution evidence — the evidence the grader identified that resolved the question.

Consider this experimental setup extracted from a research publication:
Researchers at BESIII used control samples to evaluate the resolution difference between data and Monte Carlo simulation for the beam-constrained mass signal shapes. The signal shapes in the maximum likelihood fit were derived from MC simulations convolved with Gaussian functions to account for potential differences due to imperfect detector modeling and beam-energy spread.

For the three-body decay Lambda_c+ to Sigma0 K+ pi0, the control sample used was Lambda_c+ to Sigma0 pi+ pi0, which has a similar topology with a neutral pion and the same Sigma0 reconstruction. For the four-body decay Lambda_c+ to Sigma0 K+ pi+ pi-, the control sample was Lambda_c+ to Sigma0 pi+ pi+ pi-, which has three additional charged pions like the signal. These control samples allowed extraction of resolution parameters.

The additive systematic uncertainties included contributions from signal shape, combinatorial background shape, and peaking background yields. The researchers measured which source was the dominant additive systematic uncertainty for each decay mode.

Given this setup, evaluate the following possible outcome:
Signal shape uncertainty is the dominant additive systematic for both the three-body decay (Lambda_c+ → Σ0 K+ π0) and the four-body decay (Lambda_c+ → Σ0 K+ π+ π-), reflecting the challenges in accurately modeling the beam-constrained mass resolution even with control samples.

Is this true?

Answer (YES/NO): NO